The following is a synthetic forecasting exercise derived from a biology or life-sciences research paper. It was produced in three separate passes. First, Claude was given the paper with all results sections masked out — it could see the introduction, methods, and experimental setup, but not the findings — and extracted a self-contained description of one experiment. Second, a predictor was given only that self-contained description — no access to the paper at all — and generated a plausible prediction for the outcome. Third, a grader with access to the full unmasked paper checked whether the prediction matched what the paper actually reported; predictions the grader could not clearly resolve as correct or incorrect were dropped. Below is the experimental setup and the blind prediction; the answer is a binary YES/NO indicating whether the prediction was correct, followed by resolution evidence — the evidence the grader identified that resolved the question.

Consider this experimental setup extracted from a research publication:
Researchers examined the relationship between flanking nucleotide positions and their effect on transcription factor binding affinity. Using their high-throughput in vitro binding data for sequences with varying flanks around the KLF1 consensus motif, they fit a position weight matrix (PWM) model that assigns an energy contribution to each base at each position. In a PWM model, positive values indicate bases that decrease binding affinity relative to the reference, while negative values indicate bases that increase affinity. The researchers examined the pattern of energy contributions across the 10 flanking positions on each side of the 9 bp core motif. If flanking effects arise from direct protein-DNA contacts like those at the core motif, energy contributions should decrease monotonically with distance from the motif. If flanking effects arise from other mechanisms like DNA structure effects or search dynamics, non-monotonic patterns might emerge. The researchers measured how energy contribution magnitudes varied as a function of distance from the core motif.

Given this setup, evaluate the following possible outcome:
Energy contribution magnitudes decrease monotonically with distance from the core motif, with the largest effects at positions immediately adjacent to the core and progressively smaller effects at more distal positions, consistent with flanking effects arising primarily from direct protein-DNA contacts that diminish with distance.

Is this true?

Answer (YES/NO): NO